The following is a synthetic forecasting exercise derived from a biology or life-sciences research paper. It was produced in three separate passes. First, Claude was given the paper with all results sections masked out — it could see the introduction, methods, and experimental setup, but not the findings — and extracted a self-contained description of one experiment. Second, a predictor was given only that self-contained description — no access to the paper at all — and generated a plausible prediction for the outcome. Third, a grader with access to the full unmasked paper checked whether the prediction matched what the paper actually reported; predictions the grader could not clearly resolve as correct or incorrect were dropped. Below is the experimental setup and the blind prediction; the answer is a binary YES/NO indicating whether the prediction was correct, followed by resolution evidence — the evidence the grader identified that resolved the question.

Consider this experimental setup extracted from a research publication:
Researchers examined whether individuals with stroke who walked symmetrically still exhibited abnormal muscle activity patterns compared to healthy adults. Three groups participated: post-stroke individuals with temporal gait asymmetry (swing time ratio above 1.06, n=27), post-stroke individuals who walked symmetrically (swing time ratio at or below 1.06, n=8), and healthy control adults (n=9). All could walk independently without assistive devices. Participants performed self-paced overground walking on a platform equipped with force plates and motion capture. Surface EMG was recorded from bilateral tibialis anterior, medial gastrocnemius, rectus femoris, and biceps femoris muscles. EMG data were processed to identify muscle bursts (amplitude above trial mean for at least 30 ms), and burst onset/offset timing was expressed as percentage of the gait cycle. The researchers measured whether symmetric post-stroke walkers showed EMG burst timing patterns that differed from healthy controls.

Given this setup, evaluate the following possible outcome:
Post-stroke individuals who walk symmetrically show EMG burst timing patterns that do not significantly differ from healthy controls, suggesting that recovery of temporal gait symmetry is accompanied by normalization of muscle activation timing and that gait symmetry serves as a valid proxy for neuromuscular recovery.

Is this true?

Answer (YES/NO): NO